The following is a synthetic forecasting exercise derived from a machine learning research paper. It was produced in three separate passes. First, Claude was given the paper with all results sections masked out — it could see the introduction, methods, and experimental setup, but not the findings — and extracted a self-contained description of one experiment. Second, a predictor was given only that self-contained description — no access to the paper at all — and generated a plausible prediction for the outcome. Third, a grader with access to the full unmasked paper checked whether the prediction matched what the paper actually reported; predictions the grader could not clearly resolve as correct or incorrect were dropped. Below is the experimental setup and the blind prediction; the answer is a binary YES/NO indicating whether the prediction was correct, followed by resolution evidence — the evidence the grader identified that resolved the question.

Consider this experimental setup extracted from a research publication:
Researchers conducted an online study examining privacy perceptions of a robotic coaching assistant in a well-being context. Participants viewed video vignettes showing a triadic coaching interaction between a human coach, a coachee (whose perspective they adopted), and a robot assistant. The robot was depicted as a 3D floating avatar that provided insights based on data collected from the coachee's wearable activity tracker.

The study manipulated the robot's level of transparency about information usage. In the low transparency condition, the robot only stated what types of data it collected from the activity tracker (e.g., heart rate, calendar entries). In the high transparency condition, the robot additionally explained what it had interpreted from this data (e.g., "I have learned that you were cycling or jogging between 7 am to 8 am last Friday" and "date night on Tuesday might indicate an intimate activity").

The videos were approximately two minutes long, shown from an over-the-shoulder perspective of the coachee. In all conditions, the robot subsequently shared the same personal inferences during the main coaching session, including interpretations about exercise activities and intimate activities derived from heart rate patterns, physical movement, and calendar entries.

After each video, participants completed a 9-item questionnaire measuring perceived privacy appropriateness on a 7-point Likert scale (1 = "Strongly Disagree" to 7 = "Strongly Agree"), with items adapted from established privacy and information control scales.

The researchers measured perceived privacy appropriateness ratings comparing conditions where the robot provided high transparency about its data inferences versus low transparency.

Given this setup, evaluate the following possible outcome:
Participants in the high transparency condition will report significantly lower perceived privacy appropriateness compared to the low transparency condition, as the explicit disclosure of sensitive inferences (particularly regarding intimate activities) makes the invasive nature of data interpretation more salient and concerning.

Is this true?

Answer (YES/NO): NO